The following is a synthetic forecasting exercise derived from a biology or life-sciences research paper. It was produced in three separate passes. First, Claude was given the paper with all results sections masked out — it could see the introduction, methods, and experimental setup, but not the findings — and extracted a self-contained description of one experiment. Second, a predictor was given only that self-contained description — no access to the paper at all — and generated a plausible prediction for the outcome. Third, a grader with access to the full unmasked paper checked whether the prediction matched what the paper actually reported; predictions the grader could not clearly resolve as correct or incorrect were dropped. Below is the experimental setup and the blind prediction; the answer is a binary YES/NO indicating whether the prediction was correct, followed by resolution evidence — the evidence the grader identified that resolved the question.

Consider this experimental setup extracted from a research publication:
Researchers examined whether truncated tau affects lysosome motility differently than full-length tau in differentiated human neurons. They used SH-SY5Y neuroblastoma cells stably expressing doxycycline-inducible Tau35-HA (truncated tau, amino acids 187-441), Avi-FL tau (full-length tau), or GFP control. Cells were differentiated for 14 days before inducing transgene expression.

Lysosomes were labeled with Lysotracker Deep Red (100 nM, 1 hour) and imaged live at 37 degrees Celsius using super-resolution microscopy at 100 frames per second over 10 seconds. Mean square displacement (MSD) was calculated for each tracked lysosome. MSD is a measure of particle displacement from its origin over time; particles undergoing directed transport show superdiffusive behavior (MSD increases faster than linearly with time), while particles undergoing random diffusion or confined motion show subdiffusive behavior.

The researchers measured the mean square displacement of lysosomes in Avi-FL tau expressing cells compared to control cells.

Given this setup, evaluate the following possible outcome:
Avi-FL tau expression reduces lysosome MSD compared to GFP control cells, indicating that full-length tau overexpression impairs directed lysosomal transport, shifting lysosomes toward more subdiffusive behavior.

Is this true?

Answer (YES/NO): NO